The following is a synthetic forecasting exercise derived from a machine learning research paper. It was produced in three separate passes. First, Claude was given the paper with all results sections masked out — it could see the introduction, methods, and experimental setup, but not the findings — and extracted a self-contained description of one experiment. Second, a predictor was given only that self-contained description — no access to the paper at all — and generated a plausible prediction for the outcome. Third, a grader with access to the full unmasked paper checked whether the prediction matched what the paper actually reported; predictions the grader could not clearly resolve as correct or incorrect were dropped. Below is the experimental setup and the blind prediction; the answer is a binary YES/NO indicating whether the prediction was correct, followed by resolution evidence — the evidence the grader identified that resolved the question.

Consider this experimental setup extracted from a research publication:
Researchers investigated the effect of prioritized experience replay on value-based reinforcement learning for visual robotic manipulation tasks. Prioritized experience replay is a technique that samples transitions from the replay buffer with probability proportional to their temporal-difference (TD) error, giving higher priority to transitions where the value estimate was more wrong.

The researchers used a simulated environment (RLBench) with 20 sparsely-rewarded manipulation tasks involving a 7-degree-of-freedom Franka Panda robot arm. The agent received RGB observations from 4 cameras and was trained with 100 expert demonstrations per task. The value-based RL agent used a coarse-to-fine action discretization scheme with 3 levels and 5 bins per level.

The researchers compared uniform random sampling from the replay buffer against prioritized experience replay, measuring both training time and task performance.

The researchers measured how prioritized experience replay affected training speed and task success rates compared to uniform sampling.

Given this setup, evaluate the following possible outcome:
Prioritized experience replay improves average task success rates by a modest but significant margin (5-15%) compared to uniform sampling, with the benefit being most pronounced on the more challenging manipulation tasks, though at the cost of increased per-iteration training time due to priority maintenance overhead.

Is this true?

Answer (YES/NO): NO